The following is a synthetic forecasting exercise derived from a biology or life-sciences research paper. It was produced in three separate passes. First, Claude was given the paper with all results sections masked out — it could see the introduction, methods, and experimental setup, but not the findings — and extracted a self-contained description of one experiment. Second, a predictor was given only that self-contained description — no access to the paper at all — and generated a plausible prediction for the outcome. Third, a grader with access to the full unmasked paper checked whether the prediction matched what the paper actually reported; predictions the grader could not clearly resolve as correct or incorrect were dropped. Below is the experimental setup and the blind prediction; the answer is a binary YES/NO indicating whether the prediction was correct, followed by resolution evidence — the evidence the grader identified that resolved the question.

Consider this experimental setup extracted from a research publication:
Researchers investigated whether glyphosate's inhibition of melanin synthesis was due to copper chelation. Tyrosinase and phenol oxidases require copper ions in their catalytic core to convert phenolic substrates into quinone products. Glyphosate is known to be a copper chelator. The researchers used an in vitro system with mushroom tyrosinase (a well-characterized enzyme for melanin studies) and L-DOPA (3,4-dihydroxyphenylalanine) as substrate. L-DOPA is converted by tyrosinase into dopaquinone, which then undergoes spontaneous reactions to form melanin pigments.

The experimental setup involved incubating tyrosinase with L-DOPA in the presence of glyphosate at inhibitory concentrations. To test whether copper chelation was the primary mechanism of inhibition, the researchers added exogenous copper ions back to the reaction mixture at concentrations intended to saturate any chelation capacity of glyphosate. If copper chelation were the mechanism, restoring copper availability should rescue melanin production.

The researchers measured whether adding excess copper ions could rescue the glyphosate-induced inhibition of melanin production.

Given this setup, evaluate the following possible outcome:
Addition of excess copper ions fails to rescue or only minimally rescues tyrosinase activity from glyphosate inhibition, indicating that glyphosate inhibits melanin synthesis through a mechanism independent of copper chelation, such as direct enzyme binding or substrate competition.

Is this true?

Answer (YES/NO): YES